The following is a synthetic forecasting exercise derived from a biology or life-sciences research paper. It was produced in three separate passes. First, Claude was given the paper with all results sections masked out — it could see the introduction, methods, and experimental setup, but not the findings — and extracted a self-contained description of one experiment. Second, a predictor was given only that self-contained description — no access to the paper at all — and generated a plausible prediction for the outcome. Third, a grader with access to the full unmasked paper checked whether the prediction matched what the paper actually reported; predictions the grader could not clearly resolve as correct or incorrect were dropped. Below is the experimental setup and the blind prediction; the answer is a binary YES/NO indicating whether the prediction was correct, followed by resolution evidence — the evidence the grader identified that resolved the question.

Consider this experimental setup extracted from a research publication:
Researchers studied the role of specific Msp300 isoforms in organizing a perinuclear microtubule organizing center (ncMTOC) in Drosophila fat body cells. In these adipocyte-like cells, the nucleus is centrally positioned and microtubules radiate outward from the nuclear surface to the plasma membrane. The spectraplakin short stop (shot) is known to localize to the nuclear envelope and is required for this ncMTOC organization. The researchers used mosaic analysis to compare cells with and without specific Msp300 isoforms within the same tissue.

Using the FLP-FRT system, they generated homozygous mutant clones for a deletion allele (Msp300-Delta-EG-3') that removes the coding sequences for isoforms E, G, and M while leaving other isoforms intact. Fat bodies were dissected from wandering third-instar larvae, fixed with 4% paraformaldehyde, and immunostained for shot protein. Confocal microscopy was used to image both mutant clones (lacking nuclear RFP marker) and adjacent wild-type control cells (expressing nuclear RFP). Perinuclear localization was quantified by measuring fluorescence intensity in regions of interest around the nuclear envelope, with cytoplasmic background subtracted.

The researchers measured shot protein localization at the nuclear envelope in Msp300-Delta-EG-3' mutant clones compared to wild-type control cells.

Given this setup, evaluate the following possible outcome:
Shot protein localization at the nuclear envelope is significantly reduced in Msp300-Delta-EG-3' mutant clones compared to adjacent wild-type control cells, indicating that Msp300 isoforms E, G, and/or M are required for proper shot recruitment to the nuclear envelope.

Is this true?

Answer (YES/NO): YES